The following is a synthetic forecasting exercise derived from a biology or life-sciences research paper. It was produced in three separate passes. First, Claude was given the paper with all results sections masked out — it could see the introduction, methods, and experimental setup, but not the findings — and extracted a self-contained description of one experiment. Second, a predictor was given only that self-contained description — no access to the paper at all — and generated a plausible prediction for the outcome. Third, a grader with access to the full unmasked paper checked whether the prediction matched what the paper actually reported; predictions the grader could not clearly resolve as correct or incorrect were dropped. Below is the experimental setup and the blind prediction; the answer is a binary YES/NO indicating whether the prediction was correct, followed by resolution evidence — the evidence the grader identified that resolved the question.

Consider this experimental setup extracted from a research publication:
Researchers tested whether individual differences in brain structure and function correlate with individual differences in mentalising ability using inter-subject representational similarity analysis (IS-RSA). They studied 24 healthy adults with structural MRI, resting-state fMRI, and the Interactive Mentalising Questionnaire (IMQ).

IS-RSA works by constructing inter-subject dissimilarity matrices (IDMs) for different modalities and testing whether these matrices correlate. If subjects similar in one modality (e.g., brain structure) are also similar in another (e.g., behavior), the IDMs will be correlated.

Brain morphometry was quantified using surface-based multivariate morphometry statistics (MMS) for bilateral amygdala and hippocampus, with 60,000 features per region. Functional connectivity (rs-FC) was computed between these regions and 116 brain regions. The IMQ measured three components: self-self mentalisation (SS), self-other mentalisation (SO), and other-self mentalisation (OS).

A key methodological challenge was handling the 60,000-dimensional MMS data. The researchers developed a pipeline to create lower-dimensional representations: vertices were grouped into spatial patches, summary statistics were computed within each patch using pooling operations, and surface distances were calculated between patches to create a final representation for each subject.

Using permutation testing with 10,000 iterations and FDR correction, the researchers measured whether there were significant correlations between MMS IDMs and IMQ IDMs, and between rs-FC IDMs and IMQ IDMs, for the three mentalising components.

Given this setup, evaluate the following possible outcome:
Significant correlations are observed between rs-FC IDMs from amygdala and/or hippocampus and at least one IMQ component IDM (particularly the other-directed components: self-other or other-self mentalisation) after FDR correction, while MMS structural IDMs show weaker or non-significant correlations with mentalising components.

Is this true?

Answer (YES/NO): NO